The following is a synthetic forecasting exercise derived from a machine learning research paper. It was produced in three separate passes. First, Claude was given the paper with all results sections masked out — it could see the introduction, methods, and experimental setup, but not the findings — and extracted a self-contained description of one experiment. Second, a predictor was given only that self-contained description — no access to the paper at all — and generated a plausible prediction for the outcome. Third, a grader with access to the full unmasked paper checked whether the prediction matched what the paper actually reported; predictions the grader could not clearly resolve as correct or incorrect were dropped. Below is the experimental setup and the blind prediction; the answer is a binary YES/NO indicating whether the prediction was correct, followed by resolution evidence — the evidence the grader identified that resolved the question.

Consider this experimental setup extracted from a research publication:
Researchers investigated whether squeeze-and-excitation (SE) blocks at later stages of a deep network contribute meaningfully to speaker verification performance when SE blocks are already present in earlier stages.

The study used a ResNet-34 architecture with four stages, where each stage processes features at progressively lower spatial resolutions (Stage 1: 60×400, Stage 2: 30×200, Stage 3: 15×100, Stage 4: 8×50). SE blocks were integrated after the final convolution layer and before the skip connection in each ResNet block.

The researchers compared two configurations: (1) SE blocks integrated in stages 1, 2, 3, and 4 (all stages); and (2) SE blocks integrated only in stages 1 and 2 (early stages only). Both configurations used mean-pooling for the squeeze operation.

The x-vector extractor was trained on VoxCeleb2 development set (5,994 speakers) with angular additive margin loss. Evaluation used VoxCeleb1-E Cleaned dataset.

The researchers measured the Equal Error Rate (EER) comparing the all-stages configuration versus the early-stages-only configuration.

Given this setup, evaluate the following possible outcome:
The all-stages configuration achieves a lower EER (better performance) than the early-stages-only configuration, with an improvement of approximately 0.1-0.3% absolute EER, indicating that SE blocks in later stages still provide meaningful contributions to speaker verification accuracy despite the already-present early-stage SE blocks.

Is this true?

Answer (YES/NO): NO